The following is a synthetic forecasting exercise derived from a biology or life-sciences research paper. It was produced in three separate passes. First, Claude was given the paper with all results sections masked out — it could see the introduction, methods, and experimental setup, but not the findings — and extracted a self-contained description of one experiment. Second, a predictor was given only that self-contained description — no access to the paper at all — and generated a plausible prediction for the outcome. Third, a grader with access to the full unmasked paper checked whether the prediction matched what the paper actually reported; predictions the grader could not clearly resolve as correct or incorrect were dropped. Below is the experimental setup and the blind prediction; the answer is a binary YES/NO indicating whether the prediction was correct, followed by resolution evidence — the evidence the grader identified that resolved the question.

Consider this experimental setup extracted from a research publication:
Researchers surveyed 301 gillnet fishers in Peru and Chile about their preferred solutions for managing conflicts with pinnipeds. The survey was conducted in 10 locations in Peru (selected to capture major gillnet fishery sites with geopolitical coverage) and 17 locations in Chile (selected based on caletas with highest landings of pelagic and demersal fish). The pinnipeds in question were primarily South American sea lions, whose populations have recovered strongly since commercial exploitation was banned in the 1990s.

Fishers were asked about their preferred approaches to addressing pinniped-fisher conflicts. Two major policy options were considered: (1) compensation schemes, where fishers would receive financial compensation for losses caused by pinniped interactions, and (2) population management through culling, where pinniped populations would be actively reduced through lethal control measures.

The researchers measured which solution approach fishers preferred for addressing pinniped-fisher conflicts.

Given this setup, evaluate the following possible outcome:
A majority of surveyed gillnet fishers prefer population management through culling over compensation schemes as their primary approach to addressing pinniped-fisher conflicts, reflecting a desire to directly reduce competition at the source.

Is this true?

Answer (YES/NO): YES